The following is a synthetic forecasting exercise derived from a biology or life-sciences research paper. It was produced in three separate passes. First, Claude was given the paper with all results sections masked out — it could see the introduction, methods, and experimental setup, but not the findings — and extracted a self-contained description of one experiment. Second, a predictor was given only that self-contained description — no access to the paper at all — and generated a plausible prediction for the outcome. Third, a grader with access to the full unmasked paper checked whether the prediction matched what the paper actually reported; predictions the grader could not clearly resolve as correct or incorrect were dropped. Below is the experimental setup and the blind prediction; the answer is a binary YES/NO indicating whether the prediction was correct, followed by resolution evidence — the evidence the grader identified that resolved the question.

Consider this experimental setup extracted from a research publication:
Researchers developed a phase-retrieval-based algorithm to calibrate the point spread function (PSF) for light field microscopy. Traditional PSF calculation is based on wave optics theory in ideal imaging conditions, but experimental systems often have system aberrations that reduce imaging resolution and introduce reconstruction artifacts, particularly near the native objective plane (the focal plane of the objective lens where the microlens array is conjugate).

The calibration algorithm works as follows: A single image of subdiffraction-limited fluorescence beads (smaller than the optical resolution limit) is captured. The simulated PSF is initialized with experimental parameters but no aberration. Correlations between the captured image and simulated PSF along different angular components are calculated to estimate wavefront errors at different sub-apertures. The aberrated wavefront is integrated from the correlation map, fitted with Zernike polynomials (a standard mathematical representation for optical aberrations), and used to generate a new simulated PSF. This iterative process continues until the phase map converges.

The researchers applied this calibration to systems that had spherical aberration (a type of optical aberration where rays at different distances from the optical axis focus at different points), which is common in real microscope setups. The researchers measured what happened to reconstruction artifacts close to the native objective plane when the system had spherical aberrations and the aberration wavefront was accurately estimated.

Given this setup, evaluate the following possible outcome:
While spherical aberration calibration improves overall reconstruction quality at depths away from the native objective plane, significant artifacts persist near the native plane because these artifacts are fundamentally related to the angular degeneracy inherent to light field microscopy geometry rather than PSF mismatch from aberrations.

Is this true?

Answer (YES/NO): NO